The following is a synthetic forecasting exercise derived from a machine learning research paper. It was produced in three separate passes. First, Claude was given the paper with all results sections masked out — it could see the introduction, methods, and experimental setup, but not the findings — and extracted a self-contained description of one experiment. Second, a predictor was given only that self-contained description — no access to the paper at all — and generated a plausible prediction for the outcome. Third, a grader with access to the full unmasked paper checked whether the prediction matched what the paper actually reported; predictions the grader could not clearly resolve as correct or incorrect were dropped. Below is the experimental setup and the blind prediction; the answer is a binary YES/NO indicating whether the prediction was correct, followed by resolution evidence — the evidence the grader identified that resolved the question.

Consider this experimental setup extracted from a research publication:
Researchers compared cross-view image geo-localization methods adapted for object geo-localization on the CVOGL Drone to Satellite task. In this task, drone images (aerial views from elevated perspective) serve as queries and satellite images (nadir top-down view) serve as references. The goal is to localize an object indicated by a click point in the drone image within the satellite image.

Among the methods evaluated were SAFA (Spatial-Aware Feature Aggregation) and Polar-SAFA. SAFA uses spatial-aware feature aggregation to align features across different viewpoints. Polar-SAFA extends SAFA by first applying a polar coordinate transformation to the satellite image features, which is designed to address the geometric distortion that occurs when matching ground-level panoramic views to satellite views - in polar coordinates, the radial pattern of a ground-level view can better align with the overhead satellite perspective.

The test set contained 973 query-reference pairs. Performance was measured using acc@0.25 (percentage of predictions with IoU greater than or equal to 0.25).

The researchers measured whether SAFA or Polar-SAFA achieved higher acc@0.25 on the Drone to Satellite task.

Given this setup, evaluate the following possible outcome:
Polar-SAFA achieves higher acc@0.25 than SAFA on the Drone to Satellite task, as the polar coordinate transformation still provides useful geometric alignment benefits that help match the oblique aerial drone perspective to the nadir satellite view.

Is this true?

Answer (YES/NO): NO